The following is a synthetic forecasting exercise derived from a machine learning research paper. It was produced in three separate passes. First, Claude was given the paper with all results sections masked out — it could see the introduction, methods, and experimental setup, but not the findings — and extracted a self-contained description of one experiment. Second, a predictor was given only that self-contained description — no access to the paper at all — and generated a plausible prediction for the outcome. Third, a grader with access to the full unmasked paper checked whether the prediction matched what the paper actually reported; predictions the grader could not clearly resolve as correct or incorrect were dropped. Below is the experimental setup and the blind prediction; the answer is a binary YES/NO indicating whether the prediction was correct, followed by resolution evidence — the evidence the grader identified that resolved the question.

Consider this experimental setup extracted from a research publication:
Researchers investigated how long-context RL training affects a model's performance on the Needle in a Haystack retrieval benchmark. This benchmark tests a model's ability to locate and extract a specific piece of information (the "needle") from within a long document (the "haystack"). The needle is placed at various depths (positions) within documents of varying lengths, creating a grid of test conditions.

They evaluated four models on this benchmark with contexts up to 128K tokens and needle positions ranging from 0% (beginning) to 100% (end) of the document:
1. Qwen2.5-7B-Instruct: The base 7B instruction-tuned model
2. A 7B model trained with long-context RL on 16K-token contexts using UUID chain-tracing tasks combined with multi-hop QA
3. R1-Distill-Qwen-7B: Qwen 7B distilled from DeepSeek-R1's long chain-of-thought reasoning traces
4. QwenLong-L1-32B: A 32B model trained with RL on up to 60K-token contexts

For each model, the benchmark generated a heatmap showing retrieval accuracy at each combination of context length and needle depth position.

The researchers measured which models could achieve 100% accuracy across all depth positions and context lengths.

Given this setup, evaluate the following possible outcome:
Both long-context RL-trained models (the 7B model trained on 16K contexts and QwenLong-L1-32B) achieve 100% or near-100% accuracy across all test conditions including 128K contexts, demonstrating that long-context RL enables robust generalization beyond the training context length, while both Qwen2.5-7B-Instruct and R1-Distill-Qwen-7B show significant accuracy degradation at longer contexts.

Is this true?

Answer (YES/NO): NO